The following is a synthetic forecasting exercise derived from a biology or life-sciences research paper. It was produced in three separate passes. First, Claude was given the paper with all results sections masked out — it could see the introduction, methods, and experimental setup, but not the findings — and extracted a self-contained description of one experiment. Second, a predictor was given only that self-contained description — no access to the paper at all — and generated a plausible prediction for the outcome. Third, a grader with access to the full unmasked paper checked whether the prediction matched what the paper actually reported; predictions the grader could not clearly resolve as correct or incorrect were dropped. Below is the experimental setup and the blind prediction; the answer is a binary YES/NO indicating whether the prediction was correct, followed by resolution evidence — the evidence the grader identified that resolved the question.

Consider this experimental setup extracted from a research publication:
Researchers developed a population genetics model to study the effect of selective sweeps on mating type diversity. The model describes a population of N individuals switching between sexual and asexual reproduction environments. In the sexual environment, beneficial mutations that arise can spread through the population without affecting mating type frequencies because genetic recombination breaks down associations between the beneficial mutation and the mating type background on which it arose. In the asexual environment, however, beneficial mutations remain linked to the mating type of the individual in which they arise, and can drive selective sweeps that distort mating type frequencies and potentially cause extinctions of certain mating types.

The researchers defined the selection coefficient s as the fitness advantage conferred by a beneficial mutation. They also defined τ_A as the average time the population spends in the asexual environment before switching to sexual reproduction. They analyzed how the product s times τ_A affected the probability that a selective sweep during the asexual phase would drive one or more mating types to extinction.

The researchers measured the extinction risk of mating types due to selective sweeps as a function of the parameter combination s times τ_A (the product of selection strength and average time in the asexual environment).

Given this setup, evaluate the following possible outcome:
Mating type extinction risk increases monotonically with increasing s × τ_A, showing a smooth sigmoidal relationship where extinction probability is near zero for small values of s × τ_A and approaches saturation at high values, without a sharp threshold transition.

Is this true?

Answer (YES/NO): NO